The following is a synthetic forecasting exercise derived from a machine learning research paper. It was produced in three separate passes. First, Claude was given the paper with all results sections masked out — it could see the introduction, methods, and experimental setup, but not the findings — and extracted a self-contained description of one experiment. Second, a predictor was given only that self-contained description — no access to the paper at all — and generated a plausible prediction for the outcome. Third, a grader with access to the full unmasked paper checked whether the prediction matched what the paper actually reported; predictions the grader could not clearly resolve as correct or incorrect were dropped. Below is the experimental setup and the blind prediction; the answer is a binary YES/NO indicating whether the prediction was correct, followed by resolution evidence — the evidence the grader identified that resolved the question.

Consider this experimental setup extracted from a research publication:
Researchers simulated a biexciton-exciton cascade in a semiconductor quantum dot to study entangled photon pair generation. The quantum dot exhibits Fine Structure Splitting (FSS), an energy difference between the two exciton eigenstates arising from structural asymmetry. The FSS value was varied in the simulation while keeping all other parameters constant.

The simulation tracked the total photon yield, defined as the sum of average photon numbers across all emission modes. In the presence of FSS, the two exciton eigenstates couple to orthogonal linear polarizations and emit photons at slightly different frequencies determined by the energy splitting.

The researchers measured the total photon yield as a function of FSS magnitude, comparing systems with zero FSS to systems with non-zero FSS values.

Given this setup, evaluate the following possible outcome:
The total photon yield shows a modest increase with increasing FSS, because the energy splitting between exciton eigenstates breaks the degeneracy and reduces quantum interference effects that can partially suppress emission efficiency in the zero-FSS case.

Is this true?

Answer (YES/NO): NO